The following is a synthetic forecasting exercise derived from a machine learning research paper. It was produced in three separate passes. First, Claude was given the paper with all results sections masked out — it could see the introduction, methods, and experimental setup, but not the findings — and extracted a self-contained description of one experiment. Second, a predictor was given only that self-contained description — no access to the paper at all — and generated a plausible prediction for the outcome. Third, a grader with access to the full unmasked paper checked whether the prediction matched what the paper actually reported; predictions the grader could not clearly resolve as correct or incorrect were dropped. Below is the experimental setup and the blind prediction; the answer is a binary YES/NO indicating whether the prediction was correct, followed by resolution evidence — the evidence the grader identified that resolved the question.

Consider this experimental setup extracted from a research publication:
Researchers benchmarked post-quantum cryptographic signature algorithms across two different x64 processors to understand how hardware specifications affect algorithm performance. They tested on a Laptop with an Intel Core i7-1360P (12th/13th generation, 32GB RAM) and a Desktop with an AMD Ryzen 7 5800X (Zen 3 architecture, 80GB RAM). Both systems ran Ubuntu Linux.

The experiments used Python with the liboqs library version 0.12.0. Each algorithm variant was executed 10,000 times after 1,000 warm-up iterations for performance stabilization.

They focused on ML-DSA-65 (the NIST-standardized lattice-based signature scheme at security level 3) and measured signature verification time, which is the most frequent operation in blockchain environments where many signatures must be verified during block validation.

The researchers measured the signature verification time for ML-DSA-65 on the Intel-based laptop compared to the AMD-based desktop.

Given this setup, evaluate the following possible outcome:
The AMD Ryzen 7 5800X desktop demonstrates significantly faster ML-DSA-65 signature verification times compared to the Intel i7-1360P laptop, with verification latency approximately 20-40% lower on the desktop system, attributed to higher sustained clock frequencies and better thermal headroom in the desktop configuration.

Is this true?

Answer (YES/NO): NO